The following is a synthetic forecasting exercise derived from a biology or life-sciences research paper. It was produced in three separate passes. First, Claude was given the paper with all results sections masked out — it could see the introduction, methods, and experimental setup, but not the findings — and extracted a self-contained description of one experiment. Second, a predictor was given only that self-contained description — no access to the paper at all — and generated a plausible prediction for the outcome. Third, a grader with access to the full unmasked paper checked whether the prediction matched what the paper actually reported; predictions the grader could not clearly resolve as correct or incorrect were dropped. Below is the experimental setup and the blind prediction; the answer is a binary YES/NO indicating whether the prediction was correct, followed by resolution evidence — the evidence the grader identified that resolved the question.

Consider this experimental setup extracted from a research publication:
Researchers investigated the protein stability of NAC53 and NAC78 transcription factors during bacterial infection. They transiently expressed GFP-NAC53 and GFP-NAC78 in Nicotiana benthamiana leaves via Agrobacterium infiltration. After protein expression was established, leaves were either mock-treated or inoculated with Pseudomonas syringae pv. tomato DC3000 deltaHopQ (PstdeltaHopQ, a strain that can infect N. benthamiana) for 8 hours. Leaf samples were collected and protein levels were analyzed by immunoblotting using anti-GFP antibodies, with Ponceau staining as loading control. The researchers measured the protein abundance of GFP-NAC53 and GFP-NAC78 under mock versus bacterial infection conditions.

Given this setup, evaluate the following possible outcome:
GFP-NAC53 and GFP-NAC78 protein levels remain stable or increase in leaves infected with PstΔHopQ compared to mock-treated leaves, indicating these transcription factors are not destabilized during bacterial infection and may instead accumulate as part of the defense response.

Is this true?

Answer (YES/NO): YES